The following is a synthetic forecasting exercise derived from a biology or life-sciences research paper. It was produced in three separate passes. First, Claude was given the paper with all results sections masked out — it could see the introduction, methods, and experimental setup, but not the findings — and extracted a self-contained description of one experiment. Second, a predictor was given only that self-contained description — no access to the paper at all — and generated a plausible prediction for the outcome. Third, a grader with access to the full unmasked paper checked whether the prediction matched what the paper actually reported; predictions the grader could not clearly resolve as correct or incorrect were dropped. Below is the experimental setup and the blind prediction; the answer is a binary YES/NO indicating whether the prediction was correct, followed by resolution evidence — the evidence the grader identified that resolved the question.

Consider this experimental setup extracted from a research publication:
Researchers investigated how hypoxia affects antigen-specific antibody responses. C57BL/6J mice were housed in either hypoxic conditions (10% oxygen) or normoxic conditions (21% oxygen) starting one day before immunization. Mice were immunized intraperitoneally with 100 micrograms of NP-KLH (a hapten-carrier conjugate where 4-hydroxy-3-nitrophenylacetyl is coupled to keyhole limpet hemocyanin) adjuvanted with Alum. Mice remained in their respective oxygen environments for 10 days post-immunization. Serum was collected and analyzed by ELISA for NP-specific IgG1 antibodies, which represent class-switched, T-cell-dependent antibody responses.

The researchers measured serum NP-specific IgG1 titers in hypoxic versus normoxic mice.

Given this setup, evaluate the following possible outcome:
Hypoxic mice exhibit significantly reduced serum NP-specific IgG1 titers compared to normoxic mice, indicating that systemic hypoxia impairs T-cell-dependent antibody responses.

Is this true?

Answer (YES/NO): YES